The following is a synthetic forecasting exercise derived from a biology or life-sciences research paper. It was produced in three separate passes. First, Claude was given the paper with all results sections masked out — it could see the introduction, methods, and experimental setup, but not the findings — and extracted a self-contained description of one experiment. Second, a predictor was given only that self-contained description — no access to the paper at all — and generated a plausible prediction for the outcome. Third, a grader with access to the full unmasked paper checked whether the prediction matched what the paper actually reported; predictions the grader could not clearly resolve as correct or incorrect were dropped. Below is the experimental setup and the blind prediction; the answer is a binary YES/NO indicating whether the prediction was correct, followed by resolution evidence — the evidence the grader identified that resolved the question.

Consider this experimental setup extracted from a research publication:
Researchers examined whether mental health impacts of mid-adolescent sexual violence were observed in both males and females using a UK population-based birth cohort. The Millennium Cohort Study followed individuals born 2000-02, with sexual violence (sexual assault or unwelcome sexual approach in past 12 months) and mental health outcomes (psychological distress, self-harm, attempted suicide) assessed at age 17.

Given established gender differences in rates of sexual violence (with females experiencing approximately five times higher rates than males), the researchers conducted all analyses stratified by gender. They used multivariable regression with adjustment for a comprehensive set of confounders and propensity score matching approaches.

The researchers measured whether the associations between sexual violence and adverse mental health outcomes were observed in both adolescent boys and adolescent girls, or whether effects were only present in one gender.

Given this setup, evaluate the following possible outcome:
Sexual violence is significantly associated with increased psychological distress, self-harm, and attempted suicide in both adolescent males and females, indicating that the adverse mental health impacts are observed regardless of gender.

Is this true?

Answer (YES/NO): YES